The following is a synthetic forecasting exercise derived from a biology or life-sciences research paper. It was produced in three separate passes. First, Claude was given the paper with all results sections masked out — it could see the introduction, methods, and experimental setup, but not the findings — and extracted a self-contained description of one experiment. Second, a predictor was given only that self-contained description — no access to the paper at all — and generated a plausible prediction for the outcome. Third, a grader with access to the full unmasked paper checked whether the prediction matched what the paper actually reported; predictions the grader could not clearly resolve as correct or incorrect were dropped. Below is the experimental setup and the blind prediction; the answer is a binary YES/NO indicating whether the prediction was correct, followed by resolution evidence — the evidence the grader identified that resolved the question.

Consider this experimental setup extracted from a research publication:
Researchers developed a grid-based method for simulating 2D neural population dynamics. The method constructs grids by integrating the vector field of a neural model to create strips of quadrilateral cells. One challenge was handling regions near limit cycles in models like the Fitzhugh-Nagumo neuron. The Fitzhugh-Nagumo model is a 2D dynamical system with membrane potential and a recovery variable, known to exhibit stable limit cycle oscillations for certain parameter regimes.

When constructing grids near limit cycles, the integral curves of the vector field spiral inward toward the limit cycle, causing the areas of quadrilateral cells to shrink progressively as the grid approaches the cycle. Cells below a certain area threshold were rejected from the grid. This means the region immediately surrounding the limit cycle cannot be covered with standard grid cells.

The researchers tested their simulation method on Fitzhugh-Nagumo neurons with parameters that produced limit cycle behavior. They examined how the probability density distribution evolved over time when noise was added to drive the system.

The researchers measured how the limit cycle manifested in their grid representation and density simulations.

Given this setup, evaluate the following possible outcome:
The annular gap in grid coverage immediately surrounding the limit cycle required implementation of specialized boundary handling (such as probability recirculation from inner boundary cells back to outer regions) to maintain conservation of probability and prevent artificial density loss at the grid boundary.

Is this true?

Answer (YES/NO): NO